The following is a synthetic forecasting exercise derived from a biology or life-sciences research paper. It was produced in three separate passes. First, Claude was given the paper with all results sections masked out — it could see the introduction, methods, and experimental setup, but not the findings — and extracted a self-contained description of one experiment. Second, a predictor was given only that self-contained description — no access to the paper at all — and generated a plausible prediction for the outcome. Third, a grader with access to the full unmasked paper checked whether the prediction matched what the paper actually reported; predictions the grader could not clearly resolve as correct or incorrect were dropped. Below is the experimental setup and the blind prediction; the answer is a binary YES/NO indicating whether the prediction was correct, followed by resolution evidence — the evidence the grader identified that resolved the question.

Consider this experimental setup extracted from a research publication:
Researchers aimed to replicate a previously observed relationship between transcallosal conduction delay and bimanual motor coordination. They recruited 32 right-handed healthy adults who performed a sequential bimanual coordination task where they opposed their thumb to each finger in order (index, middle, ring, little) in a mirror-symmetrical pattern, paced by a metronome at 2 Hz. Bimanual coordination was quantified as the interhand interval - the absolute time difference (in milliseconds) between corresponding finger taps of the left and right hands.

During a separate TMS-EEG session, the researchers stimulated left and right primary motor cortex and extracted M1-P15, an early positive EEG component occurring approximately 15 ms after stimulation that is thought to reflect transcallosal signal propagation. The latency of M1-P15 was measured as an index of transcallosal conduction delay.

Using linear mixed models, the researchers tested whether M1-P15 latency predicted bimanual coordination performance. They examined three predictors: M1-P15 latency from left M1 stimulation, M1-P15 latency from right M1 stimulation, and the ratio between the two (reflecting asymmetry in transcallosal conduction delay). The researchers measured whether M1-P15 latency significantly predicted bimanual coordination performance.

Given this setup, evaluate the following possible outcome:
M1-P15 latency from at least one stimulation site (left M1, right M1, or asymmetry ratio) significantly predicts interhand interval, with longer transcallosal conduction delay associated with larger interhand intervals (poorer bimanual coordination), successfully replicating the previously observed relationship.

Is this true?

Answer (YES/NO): NO